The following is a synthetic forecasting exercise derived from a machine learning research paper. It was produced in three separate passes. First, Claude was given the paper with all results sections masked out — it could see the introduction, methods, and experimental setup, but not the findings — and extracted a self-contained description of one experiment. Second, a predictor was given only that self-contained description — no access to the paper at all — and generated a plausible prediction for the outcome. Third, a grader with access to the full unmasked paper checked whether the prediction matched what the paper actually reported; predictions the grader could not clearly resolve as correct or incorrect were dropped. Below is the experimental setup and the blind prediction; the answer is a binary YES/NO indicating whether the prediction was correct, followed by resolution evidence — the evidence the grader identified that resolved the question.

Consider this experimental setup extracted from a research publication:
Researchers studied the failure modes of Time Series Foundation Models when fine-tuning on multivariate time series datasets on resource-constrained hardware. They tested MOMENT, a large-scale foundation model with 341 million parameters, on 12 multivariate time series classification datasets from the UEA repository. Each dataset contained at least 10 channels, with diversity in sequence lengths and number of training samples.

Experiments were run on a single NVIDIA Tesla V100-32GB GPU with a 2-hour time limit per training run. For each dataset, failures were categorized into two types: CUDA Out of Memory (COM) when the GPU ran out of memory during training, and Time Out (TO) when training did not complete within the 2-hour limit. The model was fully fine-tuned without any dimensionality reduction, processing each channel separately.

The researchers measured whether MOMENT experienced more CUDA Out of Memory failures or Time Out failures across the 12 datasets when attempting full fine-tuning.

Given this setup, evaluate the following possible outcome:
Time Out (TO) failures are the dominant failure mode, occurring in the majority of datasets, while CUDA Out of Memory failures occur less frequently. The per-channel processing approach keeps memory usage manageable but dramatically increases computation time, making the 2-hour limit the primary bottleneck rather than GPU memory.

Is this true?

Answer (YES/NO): NO